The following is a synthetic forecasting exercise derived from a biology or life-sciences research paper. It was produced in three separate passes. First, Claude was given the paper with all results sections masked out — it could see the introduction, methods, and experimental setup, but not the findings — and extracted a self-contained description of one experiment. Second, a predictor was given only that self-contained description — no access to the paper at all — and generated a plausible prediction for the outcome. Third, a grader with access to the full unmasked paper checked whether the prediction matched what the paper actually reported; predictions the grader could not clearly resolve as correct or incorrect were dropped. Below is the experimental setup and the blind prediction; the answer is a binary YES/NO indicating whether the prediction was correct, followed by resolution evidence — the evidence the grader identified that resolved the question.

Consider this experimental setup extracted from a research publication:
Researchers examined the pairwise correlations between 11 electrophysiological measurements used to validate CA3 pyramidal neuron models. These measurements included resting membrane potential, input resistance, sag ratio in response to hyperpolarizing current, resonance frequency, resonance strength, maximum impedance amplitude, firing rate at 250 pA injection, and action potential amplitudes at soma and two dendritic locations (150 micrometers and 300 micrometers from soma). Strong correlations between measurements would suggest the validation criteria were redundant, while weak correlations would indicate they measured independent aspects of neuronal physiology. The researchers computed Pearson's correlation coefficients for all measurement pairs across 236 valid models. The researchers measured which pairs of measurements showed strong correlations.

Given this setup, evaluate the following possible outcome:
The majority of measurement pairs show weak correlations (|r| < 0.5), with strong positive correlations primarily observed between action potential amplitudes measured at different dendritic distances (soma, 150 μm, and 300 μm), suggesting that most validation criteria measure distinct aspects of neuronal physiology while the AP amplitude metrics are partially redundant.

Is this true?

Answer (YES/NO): NO